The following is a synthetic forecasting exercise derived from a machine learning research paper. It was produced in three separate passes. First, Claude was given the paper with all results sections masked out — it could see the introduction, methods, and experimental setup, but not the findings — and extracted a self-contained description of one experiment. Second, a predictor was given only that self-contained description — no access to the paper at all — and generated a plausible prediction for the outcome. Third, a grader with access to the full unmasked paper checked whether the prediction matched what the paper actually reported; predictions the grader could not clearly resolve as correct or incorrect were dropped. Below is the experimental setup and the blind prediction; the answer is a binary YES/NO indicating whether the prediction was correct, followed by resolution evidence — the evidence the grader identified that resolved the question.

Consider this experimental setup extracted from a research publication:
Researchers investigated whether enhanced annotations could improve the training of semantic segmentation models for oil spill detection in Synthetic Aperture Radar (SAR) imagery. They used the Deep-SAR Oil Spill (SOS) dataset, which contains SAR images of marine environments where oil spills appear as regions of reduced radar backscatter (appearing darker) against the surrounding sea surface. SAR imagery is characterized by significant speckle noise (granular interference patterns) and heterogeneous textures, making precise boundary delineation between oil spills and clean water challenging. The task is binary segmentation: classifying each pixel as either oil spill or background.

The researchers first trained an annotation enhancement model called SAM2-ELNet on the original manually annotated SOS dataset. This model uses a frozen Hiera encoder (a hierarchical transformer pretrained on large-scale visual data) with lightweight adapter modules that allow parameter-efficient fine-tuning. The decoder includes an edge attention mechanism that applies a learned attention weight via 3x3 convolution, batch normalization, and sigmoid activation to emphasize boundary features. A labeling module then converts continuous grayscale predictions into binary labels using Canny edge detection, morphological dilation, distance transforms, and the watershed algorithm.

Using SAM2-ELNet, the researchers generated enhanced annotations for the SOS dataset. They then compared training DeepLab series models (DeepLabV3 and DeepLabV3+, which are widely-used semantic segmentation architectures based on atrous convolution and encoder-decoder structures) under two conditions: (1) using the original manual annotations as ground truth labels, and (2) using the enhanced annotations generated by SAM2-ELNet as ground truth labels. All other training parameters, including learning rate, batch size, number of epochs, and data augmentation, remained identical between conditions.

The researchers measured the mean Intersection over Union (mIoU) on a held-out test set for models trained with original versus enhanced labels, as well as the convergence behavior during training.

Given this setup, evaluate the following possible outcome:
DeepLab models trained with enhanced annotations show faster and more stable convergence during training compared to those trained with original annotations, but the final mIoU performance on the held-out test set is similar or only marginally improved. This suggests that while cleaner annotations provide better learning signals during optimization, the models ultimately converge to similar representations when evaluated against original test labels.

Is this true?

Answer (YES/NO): NO